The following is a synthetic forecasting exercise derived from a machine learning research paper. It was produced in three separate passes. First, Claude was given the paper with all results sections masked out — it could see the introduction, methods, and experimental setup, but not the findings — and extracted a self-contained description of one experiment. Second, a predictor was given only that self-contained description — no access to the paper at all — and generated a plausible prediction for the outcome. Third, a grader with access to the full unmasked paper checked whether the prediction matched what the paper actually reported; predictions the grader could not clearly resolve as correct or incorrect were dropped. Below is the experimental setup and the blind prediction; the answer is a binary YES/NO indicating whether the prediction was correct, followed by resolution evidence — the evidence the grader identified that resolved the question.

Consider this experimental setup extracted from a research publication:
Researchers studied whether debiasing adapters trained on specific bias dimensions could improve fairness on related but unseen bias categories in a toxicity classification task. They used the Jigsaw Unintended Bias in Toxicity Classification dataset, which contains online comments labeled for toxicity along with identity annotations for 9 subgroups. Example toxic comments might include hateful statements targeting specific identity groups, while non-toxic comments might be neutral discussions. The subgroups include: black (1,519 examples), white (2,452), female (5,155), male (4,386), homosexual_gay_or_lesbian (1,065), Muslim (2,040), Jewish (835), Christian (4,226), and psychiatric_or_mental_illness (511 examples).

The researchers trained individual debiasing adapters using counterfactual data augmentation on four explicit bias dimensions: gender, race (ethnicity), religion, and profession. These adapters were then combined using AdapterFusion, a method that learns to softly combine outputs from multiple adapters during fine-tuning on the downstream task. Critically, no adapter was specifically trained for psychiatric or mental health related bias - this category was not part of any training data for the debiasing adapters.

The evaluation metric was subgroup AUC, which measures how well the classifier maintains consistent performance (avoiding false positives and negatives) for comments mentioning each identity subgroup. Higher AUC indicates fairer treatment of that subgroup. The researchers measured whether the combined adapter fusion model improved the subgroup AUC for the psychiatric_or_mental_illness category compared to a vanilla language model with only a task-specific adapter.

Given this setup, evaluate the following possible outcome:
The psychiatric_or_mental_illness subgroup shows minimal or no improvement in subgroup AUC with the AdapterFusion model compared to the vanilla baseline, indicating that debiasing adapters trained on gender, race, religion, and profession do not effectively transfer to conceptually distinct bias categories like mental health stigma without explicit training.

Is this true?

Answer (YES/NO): NO